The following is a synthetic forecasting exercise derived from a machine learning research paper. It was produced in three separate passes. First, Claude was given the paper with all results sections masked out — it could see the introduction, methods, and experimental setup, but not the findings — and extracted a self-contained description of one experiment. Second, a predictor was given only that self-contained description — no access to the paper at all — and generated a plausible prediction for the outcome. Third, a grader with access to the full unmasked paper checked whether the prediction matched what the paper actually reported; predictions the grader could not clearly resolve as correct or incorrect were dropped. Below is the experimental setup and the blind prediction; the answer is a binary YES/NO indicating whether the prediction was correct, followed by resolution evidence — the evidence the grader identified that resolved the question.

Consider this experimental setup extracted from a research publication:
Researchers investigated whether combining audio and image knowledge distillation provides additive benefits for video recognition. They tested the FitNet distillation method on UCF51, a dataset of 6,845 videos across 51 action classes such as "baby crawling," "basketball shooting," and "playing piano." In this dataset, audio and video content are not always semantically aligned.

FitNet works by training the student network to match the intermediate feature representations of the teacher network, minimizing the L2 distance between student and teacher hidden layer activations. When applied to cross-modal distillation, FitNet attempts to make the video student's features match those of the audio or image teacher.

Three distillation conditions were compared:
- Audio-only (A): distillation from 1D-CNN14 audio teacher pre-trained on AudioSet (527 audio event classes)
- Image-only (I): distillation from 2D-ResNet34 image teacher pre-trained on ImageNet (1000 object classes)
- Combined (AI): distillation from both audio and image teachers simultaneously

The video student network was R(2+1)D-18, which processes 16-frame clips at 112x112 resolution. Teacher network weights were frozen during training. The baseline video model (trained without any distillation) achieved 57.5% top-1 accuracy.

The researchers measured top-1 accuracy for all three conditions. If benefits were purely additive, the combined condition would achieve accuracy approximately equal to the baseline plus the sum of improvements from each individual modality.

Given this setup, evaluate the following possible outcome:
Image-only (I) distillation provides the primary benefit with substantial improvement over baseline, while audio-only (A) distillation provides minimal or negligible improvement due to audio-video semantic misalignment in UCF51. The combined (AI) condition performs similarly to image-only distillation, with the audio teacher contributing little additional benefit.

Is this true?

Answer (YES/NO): NO